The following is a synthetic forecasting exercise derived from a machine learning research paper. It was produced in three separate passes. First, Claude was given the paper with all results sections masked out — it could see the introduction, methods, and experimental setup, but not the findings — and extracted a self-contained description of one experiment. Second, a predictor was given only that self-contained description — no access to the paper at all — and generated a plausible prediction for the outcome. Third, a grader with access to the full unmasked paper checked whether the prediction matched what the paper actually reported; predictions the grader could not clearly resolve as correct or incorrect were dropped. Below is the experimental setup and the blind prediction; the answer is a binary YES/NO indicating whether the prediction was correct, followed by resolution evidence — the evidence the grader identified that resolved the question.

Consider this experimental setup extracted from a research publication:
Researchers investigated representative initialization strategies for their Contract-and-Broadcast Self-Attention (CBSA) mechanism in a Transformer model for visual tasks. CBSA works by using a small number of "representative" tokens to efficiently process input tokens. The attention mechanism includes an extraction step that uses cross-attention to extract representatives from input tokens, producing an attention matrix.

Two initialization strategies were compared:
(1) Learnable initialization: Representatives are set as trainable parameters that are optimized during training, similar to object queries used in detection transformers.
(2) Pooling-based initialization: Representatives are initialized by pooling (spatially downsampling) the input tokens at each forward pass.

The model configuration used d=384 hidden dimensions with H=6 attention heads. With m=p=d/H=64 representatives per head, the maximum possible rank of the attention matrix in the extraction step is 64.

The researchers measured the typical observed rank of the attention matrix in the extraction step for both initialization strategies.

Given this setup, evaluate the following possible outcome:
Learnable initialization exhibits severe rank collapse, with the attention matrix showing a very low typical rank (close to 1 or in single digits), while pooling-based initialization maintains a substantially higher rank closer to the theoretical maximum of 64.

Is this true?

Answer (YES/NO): YES